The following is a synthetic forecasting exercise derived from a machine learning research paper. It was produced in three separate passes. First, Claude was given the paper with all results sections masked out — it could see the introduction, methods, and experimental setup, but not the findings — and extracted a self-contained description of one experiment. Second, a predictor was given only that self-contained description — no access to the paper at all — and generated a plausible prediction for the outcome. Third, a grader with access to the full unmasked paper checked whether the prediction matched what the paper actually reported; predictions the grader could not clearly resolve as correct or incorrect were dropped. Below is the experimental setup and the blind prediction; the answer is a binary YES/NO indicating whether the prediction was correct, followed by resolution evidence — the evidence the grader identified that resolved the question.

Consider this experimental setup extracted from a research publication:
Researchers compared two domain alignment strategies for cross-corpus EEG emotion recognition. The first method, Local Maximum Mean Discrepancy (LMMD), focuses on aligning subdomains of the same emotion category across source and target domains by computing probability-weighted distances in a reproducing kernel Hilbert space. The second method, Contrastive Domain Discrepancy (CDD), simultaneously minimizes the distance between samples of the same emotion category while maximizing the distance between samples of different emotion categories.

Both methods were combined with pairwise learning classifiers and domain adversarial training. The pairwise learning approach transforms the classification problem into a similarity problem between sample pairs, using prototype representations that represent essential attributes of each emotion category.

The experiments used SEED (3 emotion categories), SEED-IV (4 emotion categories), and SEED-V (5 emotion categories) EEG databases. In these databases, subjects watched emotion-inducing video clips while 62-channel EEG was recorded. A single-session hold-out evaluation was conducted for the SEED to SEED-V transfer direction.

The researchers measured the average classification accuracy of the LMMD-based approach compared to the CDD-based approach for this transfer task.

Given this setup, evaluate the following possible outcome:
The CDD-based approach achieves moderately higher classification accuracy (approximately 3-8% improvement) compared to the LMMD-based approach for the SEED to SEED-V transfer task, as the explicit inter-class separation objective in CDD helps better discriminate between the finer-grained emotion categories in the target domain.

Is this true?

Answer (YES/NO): NO